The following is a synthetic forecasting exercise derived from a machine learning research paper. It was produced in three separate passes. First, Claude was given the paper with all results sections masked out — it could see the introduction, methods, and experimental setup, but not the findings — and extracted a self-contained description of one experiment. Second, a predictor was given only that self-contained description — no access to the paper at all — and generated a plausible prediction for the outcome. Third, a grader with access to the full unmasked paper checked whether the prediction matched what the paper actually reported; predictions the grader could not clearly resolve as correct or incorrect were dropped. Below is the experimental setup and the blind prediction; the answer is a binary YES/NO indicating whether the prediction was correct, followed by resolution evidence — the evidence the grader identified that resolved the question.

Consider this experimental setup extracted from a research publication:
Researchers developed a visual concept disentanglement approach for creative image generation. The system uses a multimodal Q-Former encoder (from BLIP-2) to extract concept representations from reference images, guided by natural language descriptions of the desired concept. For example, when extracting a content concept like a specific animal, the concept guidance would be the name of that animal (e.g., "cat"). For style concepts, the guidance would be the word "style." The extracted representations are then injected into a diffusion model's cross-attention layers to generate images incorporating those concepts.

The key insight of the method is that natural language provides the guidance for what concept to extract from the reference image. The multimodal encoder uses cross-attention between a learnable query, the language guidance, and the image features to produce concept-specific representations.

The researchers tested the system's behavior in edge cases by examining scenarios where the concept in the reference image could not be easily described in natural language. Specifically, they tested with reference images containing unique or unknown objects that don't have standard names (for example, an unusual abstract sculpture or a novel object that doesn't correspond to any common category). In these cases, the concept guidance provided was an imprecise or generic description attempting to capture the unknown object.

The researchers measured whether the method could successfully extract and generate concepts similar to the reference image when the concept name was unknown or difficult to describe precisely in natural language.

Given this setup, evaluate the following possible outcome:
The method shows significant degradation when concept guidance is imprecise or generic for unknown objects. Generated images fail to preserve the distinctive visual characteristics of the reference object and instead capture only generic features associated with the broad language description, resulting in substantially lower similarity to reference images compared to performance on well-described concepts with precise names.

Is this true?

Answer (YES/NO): YES